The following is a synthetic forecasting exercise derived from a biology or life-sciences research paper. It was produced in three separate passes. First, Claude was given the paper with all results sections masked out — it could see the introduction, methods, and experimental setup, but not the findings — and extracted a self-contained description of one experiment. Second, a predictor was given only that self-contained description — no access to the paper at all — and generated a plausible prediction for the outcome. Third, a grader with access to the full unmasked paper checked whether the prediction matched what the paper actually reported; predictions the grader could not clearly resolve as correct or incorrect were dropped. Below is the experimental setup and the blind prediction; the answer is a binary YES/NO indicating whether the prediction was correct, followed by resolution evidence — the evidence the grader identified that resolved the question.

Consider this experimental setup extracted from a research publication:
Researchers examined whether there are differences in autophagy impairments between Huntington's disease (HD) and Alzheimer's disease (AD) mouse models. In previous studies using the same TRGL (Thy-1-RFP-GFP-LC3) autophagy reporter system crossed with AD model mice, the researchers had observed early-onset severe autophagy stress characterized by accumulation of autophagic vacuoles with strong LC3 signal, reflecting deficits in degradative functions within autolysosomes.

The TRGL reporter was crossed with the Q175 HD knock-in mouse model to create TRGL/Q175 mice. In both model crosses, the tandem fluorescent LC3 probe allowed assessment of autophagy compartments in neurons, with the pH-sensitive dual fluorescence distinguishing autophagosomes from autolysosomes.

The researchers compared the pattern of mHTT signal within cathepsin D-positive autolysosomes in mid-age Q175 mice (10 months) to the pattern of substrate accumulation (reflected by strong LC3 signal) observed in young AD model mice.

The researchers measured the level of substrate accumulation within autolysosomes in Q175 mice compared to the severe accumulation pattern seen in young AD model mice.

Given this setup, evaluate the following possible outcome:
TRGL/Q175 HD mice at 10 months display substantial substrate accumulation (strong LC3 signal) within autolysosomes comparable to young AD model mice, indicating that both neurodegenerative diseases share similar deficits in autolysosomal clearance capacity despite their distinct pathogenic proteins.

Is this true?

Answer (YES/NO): NO